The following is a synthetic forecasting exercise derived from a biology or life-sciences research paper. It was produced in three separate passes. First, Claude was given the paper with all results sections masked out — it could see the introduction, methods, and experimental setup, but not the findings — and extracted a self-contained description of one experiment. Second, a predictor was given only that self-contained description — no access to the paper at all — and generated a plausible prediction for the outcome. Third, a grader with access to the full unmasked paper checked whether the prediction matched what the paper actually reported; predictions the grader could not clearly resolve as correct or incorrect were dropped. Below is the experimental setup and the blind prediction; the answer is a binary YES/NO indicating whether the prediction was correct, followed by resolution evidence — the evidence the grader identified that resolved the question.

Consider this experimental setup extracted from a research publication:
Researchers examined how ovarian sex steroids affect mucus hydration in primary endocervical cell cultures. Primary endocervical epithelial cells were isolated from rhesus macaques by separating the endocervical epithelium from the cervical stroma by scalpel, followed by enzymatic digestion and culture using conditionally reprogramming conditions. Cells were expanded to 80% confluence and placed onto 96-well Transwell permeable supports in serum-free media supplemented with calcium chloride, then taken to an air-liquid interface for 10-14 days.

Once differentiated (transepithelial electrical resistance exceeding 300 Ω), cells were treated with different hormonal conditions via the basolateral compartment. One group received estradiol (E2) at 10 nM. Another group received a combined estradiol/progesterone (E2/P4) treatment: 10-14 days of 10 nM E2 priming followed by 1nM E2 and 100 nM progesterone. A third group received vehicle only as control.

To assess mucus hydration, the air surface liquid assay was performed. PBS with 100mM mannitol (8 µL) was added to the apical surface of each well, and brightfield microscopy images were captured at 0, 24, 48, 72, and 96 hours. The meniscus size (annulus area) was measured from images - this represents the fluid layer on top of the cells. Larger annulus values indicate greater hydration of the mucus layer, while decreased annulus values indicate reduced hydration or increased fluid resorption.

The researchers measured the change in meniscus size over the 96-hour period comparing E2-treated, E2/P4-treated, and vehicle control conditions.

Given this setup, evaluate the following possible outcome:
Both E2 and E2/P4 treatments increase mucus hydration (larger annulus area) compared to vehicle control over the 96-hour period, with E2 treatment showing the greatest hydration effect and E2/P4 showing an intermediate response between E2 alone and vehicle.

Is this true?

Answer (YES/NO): NO